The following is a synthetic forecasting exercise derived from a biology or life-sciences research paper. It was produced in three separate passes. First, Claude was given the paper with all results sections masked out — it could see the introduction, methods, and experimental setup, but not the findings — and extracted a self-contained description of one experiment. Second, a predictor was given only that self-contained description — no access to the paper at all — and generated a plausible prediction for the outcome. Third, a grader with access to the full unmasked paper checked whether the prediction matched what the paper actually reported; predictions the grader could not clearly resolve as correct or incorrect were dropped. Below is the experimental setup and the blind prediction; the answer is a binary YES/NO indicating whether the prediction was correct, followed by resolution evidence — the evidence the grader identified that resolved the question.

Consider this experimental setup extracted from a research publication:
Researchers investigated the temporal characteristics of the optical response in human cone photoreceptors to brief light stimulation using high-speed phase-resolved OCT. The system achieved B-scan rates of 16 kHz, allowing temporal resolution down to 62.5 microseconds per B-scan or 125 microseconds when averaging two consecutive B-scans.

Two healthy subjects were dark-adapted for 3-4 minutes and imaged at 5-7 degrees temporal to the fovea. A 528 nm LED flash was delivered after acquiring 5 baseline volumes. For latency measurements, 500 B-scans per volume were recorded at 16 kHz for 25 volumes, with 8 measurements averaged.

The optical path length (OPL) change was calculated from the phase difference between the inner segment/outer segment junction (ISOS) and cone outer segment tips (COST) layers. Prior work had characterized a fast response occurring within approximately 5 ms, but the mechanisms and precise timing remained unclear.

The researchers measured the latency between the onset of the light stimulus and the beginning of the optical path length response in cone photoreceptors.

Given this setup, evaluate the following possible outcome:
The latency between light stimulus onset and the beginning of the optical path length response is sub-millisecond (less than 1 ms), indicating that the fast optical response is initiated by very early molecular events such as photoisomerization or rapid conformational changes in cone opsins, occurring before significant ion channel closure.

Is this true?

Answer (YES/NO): YES